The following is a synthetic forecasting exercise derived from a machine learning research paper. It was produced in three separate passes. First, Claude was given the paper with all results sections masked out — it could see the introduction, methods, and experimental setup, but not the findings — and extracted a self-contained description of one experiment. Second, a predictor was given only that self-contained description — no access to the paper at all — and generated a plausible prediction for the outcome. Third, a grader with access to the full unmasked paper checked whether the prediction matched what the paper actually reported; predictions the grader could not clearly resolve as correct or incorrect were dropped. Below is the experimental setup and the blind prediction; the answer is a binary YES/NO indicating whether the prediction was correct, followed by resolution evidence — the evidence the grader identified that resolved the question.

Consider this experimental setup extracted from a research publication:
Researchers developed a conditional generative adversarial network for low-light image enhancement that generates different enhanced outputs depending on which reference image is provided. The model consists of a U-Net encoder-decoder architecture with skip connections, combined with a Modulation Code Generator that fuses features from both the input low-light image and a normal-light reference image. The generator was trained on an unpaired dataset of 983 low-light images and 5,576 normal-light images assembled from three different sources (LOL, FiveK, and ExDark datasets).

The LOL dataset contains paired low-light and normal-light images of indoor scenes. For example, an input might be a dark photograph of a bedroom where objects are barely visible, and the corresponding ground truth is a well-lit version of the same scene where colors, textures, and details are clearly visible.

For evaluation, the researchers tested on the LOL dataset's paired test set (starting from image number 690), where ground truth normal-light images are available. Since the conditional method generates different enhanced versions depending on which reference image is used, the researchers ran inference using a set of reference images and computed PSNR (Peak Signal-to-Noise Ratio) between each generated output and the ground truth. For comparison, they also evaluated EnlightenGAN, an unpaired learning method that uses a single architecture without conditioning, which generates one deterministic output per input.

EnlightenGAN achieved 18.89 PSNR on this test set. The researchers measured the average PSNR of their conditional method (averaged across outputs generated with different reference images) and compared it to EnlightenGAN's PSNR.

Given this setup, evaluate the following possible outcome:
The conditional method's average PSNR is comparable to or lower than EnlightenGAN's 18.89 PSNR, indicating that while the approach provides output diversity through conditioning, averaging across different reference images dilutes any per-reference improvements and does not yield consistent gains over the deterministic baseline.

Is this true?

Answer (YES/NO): YES